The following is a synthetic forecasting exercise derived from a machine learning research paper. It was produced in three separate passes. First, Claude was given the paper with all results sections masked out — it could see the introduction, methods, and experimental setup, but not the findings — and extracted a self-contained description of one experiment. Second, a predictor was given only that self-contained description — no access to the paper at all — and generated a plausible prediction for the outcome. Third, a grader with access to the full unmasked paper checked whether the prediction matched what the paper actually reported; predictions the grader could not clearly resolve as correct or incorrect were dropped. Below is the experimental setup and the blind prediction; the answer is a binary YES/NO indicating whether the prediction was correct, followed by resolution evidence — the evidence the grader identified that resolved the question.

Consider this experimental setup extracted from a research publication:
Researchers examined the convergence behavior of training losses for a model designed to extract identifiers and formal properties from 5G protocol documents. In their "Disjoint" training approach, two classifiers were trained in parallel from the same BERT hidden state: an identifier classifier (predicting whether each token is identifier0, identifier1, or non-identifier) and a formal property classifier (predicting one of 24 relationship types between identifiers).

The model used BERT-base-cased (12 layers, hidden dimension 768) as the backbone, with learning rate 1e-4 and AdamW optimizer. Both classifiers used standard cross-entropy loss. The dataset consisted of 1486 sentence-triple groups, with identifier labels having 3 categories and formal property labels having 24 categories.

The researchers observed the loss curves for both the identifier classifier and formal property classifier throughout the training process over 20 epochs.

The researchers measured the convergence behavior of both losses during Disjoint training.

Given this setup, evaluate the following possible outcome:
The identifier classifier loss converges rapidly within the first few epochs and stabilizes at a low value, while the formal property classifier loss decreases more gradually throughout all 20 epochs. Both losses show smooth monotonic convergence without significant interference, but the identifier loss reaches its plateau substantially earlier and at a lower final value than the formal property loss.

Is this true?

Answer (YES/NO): NO